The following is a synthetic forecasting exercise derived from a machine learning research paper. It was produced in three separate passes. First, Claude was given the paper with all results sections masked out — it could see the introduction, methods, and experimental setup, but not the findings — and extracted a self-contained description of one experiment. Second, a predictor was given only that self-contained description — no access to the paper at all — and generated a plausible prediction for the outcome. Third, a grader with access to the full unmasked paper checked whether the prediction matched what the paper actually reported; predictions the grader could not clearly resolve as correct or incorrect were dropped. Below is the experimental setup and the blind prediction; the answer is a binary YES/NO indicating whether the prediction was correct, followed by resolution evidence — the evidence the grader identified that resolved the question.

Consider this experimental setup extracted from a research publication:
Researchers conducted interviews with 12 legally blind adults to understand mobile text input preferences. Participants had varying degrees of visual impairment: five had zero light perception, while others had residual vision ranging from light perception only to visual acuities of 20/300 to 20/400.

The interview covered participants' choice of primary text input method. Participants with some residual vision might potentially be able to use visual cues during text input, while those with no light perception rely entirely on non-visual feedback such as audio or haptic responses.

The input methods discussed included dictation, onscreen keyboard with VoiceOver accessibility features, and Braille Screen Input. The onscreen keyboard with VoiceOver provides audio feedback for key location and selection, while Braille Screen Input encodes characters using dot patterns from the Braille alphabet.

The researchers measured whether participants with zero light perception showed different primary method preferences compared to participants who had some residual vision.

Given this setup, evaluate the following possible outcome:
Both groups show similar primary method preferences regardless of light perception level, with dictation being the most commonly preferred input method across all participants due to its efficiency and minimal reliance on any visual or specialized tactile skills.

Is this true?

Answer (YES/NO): YES